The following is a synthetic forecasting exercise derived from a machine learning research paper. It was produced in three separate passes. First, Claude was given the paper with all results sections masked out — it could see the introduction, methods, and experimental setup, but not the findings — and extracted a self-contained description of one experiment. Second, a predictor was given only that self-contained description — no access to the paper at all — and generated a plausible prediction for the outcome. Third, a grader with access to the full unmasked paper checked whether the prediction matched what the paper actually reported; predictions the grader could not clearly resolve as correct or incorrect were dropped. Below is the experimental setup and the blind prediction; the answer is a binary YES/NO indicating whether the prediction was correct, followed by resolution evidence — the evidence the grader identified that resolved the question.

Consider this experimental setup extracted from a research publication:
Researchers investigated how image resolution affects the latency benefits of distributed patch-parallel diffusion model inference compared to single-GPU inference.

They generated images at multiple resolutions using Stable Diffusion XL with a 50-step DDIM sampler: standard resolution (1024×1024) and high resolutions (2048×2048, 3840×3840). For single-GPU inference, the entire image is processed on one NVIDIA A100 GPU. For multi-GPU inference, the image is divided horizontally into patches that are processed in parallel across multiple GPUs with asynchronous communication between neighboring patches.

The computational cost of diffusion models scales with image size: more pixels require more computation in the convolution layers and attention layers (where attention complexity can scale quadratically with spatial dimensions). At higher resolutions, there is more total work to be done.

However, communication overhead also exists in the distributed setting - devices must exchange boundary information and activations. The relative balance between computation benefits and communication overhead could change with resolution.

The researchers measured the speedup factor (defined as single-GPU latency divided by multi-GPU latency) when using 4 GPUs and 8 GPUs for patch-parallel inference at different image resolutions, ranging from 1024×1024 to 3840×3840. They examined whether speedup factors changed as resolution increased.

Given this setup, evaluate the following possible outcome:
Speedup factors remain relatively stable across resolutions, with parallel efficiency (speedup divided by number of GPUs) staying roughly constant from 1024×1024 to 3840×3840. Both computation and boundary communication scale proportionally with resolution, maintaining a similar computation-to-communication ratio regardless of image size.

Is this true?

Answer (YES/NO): NO